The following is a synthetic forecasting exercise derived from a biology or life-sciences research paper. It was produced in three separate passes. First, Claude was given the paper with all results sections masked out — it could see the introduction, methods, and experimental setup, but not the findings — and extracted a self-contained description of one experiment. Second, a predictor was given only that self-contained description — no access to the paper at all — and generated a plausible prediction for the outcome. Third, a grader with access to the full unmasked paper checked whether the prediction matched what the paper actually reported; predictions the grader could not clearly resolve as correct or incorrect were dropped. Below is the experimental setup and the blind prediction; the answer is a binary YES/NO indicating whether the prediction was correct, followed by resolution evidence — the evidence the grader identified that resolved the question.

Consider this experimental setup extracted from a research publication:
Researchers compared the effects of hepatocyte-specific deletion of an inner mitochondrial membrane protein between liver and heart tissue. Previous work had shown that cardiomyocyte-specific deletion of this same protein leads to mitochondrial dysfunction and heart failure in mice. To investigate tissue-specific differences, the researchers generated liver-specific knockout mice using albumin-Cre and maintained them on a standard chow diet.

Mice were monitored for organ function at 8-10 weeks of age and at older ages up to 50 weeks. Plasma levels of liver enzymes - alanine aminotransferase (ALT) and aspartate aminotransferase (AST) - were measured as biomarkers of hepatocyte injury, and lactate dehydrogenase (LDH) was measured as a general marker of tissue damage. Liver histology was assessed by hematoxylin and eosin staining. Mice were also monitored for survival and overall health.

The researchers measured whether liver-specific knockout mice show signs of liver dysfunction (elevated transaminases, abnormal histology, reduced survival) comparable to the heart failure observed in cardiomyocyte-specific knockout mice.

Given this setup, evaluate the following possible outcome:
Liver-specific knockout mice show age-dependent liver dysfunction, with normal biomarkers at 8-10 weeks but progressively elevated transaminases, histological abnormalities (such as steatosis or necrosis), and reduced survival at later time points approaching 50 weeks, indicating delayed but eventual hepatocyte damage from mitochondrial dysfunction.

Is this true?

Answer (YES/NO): NO